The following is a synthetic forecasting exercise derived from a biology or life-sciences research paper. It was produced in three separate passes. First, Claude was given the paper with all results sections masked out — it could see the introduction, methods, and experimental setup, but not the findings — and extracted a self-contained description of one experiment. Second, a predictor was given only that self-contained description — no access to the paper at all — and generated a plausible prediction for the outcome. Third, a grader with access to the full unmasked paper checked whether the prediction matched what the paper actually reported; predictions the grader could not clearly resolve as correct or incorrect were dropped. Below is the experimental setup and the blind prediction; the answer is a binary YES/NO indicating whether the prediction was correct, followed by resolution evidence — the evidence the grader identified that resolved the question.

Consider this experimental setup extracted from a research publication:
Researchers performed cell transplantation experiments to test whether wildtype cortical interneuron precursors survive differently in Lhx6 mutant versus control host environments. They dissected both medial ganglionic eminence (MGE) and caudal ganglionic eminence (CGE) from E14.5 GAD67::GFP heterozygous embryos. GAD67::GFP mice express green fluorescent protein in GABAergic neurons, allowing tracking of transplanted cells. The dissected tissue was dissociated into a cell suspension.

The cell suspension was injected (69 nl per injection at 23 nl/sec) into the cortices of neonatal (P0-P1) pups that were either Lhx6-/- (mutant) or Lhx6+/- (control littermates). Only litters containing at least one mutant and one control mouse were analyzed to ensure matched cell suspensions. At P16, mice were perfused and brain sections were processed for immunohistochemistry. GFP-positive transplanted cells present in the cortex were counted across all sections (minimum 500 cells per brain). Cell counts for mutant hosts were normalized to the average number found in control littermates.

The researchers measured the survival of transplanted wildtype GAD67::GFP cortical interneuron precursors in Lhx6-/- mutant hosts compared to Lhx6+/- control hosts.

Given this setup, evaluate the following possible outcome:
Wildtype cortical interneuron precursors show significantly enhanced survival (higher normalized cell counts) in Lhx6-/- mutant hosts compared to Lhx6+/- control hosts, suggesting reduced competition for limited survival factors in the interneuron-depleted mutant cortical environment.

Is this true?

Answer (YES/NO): YES